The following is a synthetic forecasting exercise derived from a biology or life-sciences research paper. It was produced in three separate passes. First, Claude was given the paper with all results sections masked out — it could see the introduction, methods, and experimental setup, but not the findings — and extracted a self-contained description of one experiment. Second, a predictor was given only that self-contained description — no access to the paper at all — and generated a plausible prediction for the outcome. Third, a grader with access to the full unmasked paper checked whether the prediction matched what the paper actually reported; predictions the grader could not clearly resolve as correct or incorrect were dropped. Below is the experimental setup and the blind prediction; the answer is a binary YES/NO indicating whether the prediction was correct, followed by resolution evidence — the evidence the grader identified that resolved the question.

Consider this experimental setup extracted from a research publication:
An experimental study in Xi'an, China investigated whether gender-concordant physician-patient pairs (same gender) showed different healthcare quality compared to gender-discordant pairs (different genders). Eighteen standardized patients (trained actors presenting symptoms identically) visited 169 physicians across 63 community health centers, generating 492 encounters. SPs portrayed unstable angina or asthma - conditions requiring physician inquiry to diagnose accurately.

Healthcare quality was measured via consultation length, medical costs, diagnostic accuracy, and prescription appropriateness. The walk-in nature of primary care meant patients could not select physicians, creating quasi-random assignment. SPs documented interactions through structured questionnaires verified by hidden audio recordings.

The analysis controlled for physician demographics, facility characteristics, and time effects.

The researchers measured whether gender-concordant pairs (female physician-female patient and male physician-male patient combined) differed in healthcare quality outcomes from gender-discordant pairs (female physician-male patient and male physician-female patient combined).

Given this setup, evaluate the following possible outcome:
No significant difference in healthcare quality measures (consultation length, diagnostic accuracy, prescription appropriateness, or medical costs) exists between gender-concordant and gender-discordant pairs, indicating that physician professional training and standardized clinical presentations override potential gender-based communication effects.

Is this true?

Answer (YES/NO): NO